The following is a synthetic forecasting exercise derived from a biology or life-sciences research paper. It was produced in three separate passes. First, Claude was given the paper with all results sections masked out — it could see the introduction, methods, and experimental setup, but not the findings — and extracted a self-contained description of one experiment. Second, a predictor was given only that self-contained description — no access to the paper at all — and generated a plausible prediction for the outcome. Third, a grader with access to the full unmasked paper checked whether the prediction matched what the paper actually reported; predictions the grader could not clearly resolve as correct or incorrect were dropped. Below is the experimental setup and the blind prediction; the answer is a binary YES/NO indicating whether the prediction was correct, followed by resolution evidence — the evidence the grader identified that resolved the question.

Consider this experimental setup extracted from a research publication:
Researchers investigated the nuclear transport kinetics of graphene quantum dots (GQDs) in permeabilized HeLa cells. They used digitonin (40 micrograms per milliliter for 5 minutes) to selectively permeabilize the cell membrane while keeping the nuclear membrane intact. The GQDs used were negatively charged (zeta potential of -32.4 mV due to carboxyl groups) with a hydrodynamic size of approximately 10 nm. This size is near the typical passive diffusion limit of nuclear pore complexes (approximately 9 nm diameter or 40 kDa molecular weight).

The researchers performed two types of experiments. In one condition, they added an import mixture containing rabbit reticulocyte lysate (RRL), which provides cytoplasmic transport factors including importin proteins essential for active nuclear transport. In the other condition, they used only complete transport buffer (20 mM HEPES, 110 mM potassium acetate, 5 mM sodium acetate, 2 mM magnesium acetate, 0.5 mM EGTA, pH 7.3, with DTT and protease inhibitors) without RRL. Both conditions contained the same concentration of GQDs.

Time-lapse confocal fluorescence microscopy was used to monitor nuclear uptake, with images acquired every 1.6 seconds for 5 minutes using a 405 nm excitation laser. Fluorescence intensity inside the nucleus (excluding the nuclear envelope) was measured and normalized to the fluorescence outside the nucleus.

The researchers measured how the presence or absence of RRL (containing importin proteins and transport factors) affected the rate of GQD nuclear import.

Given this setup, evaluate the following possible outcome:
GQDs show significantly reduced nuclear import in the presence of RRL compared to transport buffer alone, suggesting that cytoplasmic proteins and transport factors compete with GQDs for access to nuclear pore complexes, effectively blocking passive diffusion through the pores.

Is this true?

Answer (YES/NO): NO